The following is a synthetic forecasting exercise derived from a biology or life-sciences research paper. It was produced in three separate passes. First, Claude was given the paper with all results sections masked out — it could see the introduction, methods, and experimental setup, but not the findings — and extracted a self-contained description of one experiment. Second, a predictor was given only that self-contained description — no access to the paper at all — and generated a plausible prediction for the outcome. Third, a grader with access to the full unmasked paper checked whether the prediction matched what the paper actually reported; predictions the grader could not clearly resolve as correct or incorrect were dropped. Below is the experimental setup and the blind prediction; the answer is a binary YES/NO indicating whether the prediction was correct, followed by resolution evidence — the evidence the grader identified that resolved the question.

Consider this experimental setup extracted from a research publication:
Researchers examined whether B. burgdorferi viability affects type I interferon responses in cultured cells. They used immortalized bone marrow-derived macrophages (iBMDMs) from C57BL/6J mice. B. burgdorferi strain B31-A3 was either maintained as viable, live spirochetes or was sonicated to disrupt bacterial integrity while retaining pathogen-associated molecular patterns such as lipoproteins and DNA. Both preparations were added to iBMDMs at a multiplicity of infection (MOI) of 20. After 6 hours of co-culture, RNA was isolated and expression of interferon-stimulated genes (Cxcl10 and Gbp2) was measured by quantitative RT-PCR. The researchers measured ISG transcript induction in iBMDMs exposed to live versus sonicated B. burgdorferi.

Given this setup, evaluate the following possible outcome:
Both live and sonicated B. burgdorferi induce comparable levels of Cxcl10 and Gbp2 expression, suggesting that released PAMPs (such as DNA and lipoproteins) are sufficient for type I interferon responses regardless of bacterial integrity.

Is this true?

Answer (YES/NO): NO